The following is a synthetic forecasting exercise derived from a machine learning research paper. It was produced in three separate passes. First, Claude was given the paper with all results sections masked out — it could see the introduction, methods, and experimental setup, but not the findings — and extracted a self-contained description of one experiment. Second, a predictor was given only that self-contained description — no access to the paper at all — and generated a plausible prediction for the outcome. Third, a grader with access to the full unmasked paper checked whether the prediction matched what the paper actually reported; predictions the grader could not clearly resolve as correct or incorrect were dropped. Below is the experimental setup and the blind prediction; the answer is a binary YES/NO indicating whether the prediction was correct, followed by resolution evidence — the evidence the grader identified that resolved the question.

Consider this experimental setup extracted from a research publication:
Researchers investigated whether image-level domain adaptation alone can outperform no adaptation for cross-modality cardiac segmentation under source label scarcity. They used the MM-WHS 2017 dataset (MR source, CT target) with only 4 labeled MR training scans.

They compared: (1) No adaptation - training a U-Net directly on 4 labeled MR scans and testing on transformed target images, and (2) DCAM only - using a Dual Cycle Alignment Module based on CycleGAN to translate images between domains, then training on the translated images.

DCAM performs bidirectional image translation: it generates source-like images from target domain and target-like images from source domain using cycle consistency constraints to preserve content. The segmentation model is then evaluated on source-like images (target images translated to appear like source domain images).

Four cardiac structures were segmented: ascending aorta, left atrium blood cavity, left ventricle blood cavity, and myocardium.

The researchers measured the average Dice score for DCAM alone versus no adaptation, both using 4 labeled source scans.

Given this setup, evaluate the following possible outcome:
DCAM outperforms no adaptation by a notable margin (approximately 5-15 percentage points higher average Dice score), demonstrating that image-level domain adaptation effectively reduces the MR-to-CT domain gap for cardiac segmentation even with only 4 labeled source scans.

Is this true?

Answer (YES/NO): YES